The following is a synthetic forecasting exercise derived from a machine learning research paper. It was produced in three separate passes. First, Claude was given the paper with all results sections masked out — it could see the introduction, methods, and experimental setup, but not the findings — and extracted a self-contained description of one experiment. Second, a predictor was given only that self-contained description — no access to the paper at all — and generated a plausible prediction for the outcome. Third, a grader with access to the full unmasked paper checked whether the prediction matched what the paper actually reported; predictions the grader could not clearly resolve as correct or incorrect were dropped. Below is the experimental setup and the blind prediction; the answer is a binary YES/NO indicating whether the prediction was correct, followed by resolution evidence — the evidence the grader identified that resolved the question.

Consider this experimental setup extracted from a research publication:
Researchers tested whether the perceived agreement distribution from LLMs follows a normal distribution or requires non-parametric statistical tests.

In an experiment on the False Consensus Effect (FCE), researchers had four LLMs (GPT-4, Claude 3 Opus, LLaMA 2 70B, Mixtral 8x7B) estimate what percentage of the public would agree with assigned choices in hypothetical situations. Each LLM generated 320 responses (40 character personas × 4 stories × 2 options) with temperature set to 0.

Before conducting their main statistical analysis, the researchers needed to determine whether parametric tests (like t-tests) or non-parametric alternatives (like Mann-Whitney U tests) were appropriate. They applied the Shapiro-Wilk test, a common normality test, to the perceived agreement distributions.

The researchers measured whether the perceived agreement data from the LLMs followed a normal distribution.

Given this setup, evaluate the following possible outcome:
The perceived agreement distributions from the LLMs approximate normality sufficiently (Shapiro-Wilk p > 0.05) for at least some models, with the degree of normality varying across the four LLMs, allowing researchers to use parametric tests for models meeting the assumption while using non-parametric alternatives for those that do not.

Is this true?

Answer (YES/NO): NO